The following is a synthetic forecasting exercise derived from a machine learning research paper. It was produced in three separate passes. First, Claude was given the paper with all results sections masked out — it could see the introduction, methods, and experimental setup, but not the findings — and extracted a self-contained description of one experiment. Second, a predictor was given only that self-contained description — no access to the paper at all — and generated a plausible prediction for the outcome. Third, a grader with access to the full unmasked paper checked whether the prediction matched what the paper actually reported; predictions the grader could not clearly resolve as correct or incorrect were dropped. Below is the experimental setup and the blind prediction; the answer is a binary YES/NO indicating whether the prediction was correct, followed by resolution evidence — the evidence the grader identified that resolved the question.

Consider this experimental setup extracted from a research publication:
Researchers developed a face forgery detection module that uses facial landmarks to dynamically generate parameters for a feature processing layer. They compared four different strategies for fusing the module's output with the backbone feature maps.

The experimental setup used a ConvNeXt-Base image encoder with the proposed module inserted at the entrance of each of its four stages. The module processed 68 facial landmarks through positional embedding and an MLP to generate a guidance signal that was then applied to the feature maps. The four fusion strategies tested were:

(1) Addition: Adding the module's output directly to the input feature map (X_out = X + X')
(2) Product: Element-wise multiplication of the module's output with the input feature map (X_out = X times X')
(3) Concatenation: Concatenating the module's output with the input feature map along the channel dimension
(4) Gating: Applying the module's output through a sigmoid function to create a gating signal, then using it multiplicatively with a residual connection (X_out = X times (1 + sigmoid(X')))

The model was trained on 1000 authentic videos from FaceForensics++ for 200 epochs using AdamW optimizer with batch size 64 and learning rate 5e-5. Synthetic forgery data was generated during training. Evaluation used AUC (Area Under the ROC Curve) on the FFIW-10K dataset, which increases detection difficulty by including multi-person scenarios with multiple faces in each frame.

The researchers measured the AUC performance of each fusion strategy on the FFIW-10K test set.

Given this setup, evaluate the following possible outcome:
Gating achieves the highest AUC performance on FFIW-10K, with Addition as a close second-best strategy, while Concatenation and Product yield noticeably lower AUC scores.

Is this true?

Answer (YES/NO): YES